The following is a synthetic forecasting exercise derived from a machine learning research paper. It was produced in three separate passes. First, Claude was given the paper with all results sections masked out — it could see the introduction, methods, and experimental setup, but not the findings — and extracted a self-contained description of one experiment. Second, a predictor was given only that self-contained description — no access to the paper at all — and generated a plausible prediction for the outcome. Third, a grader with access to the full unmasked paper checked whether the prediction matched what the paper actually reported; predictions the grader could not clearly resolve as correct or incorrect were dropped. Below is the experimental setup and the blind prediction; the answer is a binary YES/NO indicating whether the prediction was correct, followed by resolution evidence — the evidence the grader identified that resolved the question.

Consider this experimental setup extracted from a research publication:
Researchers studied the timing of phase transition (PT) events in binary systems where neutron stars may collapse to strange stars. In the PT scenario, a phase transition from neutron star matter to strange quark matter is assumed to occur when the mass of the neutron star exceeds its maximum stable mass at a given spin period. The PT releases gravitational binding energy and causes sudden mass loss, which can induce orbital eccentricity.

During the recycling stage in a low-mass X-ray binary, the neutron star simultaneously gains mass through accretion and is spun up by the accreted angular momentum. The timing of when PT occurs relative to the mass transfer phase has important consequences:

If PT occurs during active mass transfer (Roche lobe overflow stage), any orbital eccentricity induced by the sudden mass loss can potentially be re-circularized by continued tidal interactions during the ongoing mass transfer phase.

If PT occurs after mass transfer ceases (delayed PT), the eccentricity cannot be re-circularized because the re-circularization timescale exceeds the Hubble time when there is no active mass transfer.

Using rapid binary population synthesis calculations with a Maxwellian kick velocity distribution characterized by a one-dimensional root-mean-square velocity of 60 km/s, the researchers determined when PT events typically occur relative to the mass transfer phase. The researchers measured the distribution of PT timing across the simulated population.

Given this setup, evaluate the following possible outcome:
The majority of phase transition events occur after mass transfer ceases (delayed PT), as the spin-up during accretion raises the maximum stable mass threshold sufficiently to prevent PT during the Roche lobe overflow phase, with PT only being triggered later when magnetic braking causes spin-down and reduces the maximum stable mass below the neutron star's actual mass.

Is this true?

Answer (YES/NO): NO